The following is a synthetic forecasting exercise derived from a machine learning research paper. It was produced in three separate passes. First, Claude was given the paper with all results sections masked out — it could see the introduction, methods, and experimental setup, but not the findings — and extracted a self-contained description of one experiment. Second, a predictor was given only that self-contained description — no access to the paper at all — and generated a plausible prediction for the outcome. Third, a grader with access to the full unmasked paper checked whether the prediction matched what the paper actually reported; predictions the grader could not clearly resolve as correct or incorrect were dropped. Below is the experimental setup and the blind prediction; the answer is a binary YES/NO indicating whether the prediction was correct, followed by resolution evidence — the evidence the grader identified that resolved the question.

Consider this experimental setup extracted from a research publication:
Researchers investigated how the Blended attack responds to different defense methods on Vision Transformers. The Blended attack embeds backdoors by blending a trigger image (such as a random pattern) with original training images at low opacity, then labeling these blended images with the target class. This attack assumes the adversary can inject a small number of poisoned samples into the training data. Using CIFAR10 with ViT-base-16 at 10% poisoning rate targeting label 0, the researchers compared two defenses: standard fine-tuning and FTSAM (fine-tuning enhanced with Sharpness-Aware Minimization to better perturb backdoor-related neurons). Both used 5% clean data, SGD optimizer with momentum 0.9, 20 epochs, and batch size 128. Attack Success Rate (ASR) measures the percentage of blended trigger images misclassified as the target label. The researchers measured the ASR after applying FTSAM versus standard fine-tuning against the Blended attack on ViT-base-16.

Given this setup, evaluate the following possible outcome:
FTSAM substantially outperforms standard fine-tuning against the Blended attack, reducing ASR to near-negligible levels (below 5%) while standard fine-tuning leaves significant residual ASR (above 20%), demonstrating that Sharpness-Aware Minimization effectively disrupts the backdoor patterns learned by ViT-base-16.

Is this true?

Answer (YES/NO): NO